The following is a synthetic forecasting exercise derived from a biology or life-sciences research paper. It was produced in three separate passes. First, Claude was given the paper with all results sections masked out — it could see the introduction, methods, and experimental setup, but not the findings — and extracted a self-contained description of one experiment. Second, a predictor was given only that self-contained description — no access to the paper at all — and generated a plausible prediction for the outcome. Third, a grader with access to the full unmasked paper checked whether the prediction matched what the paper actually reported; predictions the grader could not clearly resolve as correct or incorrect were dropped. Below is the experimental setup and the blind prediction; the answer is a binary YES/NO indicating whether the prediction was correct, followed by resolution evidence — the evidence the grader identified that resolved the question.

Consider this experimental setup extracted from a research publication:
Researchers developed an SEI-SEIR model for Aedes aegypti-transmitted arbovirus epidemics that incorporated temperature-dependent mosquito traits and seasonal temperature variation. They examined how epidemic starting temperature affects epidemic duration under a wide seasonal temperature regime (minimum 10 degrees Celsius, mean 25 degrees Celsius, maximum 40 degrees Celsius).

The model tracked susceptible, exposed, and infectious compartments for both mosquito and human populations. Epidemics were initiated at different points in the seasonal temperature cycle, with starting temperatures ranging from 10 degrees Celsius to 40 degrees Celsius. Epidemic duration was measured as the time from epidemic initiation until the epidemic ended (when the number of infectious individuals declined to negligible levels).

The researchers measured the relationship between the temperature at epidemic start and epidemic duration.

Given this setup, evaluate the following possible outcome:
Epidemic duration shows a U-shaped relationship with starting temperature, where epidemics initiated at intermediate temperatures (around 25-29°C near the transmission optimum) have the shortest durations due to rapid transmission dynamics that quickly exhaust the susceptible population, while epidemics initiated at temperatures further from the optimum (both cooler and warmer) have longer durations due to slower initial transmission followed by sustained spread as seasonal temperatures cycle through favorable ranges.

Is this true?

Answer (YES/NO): NO